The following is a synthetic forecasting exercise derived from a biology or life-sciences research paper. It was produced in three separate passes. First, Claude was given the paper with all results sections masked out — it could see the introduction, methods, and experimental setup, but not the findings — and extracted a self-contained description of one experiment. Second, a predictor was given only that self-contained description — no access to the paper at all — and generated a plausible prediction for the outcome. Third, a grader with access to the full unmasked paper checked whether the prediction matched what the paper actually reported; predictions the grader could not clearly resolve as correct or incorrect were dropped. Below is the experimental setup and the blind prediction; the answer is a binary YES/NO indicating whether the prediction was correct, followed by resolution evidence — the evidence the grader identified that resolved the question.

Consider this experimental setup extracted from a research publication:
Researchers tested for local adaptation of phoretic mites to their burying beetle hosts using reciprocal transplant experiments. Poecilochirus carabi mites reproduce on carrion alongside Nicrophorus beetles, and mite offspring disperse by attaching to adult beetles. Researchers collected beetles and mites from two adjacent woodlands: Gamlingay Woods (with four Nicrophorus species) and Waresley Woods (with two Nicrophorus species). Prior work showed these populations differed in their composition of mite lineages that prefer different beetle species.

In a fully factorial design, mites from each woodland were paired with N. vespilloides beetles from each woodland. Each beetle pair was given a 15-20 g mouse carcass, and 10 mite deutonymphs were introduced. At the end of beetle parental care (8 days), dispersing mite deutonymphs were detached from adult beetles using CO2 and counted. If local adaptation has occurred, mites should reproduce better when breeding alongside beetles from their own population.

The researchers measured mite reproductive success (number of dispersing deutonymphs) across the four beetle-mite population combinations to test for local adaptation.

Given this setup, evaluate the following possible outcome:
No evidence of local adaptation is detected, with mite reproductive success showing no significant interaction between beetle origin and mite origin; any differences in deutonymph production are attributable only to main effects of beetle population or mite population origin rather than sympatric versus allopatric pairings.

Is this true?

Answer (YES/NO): YES